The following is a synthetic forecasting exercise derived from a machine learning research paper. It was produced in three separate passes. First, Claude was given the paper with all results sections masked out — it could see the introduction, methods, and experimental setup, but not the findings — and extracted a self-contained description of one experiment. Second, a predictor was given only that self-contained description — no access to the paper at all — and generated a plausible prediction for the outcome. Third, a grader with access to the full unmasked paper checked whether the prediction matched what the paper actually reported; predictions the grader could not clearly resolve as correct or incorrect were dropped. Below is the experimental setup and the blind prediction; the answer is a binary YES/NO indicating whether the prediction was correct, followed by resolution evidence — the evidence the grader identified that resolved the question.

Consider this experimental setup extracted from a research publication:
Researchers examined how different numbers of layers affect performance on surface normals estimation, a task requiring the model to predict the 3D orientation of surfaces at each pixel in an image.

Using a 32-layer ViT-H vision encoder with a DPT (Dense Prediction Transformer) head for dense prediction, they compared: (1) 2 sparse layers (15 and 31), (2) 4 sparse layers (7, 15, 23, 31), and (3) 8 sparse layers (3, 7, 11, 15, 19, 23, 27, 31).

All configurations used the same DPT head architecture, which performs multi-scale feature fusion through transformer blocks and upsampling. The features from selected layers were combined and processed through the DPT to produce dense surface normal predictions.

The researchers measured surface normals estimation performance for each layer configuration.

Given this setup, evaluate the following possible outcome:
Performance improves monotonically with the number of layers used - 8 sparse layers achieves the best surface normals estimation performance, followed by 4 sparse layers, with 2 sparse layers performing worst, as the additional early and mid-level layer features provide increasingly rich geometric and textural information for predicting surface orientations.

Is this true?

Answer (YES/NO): YES